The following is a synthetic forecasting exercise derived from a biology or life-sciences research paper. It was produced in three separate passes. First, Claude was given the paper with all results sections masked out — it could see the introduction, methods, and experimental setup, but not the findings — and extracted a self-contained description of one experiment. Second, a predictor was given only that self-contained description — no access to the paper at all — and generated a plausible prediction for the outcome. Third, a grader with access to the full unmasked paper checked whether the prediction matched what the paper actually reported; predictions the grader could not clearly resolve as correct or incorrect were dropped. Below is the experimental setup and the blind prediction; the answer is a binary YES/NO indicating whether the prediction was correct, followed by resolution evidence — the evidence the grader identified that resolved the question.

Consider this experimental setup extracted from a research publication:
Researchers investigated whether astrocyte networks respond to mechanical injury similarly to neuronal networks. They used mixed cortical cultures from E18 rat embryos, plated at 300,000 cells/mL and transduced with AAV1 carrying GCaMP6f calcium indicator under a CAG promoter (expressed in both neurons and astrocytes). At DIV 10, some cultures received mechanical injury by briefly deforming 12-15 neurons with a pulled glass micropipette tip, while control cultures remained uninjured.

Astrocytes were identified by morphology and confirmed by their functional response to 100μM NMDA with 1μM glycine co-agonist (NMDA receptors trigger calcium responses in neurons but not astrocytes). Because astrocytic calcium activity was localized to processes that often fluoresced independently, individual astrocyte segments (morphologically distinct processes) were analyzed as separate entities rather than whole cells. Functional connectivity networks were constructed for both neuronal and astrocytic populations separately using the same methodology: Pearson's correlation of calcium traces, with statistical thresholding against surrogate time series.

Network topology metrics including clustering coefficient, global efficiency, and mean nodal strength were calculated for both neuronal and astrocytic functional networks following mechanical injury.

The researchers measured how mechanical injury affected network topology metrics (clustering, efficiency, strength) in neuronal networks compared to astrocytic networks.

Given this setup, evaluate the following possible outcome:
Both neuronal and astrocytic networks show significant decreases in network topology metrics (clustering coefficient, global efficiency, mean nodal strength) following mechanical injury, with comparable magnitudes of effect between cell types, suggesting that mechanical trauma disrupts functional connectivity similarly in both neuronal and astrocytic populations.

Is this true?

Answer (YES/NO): NO